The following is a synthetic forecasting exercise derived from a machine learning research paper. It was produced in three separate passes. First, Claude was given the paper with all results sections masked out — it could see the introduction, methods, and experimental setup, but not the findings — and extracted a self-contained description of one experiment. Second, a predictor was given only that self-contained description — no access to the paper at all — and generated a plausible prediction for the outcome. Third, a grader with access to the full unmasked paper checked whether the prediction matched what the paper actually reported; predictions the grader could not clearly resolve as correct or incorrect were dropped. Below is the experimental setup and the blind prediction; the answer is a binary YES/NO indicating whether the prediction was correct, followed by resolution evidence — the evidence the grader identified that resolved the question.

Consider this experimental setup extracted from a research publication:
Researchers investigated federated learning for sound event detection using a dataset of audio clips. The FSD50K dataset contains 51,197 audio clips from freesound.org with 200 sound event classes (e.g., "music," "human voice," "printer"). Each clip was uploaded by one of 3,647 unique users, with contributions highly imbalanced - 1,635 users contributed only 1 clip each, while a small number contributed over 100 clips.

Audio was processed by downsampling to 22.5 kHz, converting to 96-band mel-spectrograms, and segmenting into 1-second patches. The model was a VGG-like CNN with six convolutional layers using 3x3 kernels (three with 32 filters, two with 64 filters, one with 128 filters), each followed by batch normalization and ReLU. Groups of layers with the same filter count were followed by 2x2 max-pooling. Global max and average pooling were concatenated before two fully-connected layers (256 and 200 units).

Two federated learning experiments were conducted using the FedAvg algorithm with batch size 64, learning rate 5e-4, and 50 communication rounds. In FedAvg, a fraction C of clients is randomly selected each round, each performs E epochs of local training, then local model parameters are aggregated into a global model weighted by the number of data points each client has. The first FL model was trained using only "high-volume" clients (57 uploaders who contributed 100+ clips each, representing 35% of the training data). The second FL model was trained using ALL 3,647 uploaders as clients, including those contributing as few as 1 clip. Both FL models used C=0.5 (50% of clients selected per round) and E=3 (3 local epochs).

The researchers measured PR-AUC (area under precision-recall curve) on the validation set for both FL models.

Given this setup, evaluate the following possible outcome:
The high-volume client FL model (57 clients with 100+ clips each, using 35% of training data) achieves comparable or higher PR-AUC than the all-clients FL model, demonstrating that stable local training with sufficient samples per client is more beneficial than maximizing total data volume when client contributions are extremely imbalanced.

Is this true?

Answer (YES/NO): YES